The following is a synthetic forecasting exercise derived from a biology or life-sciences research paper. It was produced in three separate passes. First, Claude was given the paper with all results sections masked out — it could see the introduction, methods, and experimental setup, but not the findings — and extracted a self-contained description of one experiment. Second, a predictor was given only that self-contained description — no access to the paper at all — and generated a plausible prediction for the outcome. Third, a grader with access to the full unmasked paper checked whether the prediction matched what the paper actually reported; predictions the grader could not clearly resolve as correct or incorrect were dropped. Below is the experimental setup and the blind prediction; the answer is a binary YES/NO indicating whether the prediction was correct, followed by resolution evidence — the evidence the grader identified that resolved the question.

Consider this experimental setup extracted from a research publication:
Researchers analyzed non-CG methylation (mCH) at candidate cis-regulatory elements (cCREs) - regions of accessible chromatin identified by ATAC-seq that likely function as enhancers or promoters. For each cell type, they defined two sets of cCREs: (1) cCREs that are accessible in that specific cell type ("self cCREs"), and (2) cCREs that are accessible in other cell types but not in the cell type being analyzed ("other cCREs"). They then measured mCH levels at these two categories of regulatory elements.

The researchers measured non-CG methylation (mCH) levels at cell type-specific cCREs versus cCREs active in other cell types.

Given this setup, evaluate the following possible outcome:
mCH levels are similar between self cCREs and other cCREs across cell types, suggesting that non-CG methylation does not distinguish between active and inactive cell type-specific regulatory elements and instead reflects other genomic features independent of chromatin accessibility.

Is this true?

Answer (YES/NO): NO